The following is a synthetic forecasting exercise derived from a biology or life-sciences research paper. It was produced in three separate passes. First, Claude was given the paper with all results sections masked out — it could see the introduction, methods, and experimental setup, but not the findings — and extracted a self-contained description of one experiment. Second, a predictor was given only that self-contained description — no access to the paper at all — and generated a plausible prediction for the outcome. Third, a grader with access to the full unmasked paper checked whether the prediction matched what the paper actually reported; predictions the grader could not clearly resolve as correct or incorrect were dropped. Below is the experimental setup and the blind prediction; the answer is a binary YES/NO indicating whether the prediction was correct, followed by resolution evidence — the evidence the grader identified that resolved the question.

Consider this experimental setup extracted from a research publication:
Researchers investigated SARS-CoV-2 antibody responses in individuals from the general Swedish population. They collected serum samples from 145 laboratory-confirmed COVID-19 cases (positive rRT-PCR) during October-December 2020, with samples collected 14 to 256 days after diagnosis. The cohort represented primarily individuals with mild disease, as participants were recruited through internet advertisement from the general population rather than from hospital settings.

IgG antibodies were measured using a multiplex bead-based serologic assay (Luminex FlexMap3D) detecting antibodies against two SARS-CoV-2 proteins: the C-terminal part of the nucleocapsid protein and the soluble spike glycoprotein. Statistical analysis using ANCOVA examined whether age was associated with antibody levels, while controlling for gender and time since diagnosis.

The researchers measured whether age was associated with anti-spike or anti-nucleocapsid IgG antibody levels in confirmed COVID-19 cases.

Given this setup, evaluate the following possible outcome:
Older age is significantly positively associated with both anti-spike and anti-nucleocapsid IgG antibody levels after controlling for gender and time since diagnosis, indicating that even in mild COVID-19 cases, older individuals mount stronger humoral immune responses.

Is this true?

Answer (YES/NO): NO